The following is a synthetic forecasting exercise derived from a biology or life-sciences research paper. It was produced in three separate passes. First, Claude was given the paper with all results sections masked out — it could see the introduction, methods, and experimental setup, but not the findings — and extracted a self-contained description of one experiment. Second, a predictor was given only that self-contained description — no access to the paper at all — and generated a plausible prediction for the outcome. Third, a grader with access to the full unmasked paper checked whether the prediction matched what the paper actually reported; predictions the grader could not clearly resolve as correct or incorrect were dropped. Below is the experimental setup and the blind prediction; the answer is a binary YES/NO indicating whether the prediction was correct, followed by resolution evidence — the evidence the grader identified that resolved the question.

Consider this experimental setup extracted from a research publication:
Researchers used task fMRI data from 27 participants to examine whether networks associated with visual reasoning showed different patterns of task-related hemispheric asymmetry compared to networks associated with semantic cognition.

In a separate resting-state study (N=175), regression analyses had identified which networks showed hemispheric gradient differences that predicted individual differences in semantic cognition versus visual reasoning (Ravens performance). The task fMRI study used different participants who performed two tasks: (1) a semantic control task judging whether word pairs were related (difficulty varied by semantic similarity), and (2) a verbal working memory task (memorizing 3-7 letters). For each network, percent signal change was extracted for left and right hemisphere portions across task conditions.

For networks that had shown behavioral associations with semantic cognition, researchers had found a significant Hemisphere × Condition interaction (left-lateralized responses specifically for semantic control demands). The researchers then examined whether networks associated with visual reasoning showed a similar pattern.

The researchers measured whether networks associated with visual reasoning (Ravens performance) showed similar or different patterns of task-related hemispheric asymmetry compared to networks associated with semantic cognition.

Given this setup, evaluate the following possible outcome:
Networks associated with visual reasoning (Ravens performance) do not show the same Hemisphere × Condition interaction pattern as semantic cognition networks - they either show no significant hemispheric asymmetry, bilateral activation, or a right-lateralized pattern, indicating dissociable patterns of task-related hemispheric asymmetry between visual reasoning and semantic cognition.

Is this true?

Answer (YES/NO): YES